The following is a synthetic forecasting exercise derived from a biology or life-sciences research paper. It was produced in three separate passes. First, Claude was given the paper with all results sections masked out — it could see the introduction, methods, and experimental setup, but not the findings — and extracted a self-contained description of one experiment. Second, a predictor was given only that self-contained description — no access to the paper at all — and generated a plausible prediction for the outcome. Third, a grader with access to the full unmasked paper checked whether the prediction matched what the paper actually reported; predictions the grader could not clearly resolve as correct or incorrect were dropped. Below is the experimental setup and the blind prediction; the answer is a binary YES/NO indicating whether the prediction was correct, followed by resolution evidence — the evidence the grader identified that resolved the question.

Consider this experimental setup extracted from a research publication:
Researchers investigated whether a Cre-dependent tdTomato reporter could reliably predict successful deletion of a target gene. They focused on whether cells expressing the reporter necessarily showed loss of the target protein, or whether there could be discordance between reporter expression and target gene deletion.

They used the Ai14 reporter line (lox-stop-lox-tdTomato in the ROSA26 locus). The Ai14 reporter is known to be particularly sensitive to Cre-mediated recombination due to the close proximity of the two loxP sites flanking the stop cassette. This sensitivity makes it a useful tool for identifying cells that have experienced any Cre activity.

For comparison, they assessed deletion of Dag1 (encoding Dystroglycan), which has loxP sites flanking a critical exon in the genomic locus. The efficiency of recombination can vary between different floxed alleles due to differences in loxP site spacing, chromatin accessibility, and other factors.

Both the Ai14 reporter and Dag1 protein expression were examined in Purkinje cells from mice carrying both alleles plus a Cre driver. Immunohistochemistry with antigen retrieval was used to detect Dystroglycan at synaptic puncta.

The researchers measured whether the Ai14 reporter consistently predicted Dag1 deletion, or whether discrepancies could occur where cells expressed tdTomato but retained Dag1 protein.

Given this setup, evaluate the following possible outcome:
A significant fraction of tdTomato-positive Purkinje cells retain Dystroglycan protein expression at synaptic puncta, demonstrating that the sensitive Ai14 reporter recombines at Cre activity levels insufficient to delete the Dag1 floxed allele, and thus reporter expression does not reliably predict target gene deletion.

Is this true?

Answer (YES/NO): YES